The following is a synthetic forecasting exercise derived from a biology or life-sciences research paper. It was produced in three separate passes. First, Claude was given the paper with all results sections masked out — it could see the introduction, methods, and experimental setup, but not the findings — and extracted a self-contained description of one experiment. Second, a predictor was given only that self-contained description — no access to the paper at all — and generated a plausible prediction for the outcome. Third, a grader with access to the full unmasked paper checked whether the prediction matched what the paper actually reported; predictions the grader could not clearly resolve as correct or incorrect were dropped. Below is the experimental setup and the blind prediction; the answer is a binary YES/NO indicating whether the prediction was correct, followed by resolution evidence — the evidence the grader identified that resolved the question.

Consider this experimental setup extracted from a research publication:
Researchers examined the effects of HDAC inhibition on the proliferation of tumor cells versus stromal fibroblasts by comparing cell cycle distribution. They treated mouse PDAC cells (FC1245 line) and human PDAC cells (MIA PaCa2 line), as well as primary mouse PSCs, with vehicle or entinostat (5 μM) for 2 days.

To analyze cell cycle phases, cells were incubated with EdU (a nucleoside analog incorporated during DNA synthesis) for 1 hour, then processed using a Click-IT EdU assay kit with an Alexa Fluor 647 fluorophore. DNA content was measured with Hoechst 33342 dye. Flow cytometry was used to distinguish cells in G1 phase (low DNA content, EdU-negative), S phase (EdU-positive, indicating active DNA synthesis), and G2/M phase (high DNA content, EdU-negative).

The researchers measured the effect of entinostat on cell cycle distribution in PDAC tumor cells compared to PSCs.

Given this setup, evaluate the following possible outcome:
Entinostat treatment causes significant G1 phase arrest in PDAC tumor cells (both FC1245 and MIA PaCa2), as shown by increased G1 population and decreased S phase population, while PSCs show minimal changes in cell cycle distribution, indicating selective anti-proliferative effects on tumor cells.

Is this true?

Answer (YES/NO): NO